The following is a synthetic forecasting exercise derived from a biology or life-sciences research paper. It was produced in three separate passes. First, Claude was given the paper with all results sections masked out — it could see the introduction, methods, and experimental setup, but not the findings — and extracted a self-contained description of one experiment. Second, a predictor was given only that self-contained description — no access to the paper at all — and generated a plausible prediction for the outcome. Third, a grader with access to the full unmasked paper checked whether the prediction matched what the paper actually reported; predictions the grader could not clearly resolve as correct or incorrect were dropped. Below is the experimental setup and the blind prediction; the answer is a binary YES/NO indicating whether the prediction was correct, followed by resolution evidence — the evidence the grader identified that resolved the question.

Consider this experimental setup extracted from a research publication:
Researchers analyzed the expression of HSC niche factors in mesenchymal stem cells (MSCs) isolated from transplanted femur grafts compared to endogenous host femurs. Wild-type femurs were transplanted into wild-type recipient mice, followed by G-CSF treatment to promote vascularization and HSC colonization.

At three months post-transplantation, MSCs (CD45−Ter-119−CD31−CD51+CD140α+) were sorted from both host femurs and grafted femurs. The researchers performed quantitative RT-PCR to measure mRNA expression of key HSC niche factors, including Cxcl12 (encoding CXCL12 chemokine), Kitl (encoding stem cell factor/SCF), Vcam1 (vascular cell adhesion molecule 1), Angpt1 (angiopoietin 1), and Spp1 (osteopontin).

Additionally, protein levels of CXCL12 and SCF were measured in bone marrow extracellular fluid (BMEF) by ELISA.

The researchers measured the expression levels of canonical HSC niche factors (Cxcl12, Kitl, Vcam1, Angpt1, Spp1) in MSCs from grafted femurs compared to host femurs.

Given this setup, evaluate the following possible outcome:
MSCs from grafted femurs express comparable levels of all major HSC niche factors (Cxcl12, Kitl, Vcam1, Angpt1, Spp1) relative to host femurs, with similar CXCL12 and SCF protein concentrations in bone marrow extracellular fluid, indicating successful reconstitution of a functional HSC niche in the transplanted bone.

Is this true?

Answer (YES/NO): YES